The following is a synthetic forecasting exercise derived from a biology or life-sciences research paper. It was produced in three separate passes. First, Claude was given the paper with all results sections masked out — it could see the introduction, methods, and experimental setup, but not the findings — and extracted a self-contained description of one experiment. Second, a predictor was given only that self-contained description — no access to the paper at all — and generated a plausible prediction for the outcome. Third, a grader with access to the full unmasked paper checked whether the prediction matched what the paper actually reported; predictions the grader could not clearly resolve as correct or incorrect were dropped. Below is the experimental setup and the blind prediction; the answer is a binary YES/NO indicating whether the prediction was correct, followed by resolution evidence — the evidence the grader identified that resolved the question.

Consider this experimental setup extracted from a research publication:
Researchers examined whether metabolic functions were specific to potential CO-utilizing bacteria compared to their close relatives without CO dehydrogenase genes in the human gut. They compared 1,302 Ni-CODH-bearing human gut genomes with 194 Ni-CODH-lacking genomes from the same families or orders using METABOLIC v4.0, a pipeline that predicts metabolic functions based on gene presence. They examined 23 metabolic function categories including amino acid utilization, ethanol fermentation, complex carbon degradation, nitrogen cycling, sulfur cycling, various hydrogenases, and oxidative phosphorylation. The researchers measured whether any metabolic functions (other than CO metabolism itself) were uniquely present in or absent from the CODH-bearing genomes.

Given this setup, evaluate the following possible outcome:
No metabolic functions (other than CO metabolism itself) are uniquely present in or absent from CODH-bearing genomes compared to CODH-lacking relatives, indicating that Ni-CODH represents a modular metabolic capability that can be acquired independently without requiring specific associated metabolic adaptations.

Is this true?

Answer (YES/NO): YES